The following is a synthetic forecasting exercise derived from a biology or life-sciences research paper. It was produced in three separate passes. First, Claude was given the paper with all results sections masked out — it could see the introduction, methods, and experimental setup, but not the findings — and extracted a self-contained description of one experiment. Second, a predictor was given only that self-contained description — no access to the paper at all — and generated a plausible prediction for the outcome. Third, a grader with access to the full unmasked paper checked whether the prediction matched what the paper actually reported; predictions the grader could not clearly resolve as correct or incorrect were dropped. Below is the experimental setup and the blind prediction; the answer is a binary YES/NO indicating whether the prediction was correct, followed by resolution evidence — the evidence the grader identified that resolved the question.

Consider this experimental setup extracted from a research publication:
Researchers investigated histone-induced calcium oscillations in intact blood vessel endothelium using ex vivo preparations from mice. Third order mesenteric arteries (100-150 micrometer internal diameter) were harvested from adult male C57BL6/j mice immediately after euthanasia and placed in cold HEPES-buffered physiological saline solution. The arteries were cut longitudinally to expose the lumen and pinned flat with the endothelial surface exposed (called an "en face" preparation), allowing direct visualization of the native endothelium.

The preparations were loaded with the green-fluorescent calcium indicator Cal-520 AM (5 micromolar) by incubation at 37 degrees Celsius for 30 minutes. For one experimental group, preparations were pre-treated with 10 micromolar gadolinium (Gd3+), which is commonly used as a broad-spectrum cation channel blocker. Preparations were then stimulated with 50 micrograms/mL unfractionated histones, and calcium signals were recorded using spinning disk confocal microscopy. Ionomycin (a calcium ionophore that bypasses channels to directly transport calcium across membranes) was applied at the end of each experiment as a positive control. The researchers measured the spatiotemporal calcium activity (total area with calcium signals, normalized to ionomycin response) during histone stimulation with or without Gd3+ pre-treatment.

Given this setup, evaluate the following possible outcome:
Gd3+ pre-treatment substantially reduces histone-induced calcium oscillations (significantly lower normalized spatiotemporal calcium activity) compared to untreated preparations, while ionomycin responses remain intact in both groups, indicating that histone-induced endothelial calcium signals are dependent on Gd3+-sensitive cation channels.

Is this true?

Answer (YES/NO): NO